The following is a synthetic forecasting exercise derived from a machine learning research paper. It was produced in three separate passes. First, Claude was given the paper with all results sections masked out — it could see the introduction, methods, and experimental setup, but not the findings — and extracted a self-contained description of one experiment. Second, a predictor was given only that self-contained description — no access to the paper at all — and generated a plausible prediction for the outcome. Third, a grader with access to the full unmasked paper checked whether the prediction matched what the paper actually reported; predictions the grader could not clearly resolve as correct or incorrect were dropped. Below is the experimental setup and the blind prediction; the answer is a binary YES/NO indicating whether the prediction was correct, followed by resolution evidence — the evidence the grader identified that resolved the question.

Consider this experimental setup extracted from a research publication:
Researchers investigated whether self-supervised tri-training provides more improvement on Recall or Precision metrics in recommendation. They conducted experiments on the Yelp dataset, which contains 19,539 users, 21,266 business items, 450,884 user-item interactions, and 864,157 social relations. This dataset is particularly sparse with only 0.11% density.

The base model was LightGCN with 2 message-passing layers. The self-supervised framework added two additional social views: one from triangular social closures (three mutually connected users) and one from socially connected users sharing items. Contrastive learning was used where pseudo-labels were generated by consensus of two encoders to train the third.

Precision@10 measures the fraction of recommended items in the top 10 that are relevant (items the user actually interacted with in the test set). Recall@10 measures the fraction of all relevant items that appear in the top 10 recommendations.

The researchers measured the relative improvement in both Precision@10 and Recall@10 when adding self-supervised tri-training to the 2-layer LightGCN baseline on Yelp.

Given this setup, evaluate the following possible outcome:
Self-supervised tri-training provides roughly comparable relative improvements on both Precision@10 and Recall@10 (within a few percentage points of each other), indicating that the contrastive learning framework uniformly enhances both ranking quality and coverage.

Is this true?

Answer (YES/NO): YES